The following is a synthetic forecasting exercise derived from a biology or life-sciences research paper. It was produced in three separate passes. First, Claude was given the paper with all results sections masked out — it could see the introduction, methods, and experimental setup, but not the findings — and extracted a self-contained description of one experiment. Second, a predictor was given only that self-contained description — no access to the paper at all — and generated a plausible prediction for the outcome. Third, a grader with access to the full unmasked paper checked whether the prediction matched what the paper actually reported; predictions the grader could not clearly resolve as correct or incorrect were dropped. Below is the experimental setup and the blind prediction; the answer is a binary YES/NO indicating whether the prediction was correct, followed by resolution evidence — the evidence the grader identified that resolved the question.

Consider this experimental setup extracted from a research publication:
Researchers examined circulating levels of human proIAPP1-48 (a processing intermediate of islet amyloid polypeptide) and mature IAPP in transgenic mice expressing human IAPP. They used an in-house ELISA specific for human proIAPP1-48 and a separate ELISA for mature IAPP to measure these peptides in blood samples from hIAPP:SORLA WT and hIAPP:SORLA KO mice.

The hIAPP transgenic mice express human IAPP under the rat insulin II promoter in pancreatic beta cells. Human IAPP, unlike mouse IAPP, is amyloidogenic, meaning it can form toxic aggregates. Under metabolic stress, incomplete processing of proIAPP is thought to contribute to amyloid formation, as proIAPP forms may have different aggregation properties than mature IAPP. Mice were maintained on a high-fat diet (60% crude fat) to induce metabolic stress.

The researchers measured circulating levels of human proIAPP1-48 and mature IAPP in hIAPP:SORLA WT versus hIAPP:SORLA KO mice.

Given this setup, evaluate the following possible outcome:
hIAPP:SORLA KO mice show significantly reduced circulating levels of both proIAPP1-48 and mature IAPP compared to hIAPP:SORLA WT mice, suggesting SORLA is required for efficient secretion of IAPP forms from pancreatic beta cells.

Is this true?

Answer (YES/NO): NO